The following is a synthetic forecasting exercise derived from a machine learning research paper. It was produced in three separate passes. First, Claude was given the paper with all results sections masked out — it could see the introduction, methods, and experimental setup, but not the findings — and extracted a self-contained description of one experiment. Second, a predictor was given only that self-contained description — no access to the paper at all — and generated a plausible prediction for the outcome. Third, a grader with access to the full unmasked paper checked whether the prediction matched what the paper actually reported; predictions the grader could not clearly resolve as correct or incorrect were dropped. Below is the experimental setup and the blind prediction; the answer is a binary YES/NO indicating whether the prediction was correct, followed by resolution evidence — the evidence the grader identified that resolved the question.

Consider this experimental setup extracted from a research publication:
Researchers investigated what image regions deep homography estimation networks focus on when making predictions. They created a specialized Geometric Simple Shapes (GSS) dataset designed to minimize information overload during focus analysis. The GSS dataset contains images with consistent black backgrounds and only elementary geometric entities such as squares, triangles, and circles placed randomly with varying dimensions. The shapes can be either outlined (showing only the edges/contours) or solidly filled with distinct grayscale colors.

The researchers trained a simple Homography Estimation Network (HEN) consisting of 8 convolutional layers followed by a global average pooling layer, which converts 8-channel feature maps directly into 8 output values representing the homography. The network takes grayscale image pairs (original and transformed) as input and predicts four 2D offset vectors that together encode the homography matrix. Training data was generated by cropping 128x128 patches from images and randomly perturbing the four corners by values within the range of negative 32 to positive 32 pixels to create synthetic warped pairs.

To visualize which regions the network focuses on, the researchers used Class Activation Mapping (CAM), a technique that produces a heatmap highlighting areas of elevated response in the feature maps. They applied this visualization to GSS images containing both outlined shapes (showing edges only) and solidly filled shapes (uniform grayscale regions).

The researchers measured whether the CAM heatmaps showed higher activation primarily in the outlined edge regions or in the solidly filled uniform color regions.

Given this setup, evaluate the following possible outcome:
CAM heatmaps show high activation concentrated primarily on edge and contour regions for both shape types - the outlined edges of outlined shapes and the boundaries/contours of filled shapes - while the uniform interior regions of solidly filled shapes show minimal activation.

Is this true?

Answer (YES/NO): YES